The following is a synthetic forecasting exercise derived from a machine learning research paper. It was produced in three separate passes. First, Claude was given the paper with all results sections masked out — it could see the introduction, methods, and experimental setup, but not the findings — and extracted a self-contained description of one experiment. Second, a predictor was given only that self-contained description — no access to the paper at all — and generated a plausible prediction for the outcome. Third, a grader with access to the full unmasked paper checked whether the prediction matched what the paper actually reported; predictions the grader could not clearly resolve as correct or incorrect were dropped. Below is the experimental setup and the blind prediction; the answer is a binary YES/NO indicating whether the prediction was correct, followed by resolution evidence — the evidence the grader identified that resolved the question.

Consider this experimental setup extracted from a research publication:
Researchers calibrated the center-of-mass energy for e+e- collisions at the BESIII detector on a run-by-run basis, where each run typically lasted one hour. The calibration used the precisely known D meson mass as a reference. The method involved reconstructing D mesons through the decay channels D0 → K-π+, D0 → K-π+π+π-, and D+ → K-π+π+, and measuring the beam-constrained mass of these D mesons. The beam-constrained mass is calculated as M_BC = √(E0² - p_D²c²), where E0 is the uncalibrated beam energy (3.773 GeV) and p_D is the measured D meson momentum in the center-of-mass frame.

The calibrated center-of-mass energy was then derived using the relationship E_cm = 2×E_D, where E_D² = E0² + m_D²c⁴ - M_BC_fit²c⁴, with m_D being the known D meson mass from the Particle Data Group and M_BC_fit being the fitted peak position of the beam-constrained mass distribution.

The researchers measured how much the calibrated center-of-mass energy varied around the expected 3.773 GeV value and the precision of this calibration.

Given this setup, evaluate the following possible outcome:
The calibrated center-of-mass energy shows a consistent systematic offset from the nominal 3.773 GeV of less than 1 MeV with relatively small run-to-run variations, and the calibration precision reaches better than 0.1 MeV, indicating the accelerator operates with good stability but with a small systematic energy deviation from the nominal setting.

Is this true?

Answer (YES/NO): NO